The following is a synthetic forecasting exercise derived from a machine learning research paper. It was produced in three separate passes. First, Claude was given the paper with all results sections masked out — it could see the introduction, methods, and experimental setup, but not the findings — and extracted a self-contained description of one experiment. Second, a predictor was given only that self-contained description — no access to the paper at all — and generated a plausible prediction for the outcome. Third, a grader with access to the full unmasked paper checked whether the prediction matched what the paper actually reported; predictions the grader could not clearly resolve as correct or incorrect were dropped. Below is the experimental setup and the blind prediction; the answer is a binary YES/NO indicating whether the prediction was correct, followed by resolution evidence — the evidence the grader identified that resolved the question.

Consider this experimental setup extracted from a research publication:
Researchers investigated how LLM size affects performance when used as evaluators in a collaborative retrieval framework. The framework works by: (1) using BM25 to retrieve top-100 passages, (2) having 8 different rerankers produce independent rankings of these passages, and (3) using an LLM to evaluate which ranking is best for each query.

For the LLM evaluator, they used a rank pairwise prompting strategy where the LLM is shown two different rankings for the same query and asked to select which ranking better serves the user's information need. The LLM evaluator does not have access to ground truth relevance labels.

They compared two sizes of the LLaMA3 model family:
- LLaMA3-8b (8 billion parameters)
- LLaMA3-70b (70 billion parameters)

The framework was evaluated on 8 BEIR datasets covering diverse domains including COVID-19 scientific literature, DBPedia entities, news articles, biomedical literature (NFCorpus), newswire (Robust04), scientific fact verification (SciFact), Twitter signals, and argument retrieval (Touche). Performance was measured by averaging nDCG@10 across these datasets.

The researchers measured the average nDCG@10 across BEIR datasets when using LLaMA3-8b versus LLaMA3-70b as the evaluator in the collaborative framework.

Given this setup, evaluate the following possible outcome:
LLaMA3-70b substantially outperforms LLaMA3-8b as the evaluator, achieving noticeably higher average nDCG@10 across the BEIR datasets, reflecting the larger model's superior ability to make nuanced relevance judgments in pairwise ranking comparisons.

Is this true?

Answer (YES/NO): NO